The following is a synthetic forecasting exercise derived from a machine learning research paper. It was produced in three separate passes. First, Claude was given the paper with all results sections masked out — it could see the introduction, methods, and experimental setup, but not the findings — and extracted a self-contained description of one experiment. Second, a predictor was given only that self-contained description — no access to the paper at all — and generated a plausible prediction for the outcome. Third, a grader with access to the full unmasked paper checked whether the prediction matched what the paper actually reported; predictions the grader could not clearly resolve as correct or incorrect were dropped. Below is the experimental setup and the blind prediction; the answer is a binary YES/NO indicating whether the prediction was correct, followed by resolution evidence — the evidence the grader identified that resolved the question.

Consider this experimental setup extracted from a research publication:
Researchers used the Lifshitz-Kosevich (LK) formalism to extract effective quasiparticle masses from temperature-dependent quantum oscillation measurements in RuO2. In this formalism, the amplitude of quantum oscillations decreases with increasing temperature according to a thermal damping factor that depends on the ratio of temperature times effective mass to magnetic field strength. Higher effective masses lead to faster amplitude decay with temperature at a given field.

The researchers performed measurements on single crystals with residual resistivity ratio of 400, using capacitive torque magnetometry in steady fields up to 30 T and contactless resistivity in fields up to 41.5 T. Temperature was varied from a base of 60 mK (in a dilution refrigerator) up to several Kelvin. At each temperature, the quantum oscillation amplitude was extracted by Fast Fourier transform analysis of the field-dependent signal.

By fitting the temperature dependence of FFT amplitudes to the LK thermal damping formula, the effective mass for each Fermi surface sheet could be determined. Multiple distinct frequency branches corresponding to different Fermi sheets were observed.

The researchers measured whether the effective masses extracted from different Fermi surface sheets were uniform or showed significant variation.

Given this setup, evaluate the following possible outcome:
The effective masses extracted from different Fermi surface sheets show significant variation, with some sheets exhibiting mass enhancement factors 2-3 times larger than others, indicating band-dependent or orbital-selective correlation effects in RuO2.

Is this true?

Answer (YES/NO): YES